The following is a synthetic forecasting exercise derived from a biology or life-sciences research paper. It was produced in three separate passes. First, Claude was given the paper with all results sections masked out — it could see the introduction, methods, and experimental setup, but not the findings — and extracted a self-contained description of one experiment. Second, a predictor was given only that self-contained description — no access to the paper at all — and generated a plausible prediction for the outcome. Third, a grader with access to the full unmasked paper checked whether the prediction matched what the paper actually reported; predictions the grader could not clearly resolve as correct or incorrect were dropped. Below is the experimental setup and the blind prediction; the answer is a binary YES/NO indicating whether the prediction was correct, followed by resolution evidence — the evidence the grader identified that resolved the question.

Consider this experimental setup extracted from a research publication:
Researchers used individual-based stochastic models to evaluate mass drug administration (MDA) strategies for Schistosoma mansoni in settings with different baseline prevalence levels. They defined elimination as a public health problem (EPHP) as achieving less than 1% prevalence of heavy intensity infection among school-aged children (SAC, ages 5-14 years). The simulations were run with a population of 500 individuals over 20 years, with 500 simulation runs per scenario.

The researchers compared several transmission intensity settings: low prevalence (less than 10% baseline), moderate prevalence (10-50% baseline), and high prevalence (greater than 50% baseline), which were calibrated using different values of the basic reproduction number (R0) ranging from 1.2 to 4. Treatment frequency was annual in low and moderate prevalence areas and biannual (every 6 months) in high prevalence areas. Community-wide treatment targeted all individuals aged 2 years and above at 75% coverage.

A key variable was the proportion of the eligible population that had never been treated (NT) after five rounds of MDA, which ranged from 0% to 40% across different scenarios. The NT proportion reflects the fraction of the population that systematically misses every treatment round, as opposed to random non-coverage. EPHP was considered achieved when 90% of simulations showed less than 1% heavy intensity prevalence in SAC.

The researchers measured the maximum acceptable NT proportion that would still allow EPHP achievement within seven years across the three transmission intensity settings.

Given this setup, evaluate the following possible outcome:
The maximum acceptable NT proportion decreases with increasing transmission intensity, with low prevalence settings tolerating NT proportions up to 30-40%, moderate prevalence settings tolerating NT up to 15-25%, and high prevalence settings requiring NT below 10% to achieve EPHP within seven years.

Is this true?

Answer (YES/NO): NO